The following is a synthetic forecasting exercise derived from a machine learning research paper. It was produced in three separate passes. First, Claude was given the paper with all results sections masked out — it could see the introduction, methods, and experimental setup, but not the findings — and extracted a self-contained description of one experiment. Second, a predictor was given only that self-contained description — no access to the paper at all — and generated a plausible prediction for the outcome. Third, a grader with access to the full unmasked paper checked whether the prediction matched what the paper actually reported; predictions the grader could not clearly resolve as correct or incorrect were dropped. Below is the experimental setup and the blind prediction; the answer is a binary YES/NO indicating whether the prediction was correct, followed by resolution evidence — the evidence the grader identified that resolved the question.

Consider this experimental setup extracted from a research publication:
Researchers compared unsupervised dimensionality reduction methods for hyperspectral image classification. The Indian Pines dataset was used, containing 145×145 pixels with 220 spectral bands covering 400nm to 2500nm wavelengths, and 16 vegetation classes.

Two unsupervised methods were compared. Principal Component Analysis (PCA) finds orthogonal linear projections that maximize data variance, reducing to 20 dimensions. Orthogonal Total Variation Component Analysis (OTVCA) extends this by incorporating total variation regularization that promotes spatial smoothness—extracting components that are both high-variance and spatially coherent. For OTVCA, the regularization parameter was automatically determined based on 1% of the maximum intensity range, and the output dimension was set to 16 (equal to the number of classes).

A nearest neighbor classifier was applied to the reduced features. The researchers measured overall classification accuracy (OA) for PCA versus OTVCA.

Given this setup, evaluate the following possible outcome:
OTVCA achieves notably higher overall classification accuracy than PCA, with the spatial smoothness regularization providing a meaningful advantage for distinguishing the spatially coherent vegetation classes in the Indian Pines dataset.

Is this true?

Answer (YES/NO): NO